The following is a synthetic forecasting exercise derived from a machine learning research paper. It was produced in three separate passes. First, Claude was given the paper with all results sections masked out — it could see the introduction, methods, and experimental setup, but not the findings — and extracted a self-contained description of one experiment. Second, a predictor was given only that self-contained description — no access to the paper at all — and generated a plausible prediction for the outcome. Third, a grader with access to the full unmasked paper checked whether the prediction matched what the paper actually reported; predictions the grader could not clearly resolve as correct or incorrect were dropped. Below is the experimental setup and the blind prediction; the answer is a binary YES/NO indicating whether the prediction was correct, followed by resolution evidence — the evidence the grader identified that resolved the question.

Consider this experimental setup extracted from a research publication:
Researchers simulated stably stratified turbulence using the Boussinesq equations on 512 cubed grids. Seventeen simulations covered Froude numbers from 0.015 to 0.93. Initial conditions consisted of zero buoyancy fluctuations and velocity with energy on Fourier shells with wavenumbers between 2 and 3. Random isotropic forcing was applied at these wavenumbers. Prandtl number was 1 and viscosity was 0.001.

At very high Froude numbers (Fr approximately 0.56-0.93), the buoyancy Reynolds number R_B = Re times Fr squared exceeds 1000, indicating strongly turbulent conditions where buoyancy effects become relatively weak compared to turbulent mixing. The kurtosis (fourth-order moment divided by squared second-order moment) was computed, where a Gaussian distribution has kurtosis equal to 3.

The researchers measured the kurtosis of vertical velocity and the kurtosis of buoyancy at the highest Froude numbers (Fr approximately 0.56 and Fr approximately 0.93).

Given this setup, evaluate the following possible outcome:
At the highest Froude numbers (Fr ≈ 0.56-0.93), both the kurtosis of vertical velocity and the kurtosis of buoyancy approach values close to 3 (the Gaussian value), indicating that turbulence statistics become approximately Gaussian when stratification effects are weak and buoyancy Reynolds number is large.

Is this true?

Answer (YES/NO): YES